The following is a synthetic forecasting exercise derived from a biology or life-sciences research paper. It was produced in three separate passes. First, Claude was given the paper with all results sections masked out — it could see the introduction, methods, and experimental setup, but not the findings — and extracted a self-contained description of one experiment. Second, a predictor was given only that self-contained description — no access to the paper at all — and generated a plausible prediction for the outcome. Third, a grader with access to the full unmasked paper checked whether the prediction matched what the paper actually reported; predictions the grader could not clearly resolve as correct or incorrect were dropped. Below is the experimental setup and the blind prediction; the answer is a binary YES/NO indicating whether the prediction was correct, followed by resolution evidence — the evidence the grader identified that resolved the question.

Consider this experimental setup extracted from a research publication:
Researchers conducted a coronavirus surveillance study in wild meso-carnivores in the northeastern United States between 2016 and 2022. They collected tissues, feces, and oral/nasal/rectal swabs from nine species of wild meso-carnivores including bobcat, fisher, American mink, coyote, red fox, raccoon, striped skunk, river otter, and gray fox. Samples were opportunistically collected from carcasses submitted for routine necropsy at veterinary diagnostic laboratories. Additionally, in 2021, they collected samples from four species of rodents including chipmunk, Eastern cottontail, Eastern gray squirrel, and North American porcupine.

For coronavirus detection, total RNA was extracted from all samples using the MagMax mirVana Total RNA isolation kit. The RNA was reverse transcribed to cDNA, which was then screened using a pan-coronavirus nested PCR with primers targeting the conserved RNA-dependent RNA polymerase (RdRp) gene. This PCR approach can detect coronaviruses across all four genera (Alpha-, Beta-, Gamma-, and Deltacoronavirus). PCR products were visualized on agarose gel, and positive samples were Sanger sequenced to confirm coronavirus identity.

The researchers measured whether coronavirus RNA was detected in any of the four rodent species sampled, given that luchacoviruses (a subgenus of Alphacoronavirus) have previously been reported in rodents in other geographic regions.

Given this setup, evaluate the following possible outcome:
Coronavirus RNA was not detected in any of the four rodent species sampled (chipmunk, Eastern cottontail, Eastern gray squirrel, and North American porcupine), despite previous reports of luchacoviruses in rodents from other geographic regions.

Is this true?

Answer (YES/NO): YES